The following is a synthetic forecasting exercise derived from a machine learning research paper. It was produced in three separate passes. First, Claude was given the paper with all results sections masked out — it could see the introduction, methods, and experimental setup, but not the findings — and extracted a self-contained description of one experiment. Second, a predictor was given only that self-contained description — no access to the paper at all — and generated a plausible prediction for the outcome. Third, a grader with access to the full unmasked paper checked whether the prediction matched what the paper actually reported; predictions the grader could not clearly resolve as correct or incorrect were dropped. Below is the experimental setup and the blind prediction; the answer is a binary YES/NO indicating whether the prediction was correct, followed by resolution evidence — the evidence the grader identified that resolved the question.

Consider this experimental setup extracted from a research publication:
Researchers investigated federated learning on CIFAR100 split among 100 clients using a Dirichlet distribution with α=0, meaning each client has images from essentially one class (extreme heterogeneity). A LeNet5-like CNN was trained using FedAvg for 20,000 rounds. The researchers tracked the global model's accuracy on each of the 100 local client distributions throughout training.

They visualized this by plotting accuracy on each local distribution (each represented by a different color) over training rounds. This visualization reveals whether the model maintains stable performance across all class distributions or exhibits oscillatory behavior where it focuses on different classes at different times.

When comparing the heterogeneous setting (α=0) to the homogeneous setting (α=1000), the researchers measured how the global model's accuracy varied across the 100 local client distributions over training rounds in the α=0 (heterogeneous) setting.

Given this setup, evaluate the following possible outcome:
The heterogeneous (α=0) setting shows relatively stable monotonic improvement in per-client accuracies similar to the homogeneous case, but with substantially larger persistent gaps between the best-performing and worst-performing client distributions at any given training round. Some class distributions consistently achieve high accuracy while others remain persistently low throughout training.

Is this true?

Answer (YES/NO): NO